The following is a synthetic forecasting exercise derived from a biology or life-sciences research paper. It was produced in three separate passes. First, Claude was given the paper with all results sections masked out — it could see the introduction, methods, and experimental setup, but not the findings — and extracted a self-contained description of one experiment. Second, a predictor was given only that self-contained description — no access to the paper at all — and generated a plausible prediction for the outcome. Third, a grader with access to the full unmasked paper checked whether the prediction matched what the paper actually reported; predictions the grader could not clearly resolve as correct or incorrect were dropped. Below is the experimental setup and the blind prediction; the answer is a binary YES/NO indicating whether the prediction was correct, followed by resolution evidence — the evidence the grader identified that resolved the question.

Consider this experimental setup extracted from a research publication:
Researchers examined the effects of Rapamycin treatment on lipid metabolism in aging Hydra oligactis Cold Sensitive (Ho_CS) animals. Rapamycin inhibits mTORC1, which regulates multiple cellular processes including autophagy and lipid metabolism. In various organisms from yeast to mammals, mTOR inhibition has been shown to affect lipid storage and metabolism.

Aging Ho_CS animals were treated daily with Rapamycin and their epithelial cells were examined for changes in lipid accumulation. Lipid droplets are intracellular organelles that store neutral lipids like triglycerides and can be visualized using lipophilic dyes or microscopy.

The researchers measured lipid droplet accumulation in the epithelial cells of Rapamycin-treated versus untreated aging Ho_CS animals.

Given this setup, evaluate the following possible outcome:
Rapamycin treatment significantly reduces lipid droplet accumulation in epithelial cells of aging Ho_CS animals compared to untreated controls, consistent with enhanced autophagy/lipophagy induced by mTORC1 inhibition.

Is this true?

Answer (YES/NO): NO